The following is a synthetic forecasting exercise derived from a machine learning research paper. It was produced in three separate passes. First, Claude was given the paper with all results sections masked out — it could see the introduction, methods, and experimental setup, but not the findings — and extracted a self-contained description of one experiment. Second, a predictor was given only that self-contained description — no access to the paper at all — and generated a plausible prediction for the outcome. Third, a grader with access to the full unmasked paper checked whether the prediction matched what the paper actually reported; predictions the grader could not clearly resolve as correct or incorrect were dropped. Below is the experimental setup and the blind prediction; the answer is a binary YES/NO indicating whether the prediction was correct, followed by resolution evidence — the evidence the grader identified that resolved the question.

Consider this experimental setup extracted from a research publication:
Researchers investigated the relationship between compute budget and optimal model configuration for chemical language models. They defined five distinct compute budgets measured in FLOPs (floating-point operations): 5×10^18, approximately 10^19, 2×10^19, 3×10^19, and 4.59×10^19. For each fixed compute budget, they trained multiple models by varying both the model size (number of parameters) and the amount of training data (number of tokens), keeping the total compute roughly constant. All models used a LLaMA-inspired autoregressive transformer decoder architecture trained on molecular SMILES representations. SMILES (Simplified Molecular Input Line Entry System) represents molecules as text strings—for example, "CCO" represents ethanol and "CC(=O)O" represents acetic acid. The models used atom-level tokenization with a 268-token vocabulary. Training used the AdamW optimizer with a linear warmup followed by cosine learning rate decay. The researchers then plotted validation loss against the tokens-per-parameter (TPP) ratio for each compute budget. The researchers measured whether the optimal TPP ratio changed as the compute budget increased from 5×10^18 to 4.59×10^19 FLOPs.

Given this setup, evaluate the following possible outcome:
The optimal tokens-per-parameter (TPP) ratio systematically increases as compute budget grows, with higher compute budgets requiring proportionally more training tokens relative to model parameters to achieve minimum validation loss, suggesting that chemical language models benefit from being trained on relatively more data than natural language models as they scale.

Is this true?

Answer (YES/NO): NO